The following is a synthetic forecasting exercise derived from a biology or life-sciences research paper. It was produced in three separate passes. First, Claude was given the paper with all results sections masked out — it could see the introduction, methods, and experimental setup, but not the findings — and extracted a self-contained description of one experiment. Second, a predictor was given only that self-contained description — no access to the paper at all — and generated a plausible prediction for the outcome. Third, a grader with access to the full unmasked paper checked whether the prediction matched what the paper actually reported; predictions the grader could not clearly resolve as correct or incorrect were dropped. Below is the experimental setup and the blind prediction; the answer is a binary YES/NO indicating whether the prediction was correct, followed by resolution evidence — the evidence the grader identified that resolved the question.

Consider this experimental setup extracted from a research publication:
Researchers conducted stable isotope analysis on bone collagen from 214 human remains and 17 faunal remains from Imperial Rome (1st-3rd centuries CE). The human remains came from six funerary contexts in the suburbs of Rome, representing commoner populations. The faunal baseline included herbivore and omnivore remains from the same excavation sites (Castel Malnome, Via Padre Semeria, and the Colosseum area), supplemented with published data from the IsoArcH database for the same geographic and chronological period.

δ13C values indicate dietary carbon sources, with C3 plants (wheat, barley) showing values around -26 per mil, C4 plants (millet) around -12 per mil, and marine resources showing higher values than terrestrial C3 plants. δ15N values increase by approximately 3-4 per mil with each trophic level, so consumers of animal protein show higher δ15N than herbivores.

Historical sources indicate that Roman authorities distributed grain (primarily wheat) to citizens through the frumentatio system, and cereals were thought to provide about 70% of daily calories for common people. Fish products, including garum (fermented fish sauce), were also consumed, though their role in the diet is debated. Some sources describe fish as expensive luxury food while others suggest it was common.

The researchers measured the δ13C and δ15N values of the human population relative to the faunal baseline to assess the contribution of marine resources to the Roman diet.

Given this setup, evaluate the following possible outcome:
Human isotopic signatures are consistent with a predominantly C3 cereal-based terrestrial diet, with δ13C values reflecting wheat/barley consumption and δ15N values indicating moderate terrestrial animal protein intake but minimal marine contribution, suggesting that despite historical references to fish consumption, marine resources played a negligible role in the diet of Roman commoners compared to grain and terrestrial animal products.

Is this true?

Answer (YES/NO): YES